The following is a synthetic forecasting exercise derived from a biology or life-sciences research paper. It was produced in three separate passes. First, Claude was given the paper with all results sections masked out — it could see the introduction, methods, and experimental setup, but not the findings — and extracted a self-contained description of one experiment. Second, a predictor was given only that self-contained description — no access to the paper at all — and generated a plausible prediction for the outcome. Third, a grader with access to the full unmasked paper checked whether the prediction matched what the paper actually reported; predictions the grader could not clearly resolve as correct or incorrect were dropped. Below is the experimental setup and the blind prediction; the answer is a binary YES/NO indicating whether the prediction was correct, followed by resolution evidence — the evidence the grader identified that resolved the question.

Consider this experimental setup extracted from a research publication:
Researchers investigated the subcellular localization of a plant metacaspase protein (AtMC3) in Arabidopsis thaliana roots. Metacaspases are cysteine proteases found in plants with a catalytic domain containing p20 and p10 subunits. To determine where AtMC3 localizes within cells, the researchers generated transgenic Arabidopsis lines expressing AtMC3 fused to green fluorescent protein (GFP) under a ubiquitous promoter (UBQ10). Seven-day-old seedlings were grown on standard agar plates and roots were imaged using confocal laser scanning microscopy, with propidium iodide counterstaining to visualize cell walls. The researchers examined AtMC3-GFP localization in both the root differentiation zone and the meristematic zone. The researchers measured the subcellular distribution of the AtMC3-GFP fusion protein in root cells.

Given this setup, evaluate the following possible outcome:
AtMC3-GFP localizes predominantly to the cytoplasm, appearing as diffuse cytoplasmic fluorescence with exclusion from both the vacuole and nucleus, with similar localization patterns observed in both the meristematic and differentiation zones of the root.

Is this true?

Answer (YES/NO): YES